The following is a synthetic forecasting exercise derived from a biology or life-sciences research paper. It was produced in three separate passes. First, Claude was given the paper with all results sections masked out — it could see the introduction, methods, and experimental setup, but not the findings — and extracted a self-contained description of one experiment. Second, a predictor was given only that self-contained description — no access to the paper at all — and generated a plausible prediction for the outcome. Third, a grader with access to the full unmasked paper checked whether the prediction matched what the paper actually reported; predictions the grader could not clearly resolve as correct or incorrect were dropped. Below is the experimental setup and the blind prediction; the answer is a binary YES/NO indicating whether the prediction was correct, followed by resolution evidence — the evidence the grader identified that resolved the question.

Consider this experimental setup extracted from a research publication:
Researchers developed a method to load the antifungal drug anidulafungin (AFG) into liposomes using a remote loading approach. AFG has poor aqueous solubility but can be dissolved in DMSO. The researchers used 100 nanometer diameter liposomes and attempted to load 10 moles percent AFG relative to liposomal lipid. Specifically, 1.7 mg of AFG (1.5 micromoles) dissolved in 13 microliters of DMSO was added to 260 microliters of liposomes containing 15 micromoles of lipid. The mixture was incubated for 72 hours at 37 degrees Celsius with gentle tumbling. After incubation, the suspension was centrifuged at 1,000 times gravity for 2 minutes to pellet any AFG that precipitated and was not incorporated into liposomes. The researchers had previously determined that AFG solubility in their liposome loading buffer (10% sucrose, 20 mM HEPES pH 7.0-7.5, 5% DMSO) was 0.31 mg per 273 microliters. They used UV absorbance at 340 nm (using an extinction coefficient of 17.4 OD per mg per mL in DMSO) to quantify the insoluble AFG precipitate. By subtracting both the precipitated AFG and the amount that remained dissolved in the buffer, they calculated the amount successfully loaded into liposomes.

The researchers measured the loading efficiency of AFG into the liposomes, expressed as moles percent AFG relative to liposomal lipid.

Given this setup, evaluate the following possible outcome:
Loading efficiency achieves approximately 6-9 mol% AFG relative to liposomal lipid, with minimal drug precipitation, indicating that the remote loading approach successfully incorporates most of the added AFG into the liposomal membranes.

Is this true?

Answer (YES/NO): YES